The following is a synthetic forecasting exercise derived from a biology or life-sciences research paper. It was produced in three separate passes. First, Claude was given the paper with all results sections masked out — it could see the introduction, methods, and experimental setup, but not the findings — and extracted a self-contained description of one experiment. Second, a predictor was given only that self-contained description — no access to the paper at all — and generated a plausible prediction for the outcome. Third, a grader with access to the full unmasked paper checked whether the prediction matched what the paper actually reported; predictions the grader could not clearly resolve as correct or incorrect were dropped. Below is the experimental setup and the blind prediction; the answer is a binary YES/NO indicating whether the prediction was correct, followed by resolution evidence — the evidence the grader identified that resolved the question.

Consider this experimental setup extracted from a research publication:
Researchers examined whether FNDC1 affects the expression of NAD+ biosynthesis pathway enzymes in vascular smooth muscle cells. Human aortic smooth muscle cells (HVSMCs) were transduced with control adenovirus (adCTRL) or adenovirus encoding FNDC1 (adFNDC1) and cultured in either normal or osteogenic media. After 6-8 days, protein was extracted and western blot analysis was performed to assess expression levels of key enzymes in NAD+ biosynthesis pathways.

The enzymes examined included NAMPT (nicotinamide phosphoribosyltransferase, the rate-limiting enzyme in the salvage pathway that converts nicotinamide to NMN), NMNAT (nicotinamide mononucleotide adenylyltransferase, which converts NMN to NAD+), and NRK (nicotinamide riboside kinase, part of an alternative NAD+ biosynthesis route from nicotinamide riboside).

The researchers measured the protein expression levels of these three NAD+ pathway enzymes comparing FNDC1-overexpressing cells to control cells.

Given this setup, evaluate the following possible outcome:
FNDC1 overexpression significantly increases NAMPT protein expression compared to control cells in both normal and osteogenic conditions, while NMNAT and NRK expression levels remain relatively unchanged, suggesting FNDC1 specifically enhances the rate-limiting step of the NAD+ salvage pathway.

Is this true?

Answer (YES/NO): NO